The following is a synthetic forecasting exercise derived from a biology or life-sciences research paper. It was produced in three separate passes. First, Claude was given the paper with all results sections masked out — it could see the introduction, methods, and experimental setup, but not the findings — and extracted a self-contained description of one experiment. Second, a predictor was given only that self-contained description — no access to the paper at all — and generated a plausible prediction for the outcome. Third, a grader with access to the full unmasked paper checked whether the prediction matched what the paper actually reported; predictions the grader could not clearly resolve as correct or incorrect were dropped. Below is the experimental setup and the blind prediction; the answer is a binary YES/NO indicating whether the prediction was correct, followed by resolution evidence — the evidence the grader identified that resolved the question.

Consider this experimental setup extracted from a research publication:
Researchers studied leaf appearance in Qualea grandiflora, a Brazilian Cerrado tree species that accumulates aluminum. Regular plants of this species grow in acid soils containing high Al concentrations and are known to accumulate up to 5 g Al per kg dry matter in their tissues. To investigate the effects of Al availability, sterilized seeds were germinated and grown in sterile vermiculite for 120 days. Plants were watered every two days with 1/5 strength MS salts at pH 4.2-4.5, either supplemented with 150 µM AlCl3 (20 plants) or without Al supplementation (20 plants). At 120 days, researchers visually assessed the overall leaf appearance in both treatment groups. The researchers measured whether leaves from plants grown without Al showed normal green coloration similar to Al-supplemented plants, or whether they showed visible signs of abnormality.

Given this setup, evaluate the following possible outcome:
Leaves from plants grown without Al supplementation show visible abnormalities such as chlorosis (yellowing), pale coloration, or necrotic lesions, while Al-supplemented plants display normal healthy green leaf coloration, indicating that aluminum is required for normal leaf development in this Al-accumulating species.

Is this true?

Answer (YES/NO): YES